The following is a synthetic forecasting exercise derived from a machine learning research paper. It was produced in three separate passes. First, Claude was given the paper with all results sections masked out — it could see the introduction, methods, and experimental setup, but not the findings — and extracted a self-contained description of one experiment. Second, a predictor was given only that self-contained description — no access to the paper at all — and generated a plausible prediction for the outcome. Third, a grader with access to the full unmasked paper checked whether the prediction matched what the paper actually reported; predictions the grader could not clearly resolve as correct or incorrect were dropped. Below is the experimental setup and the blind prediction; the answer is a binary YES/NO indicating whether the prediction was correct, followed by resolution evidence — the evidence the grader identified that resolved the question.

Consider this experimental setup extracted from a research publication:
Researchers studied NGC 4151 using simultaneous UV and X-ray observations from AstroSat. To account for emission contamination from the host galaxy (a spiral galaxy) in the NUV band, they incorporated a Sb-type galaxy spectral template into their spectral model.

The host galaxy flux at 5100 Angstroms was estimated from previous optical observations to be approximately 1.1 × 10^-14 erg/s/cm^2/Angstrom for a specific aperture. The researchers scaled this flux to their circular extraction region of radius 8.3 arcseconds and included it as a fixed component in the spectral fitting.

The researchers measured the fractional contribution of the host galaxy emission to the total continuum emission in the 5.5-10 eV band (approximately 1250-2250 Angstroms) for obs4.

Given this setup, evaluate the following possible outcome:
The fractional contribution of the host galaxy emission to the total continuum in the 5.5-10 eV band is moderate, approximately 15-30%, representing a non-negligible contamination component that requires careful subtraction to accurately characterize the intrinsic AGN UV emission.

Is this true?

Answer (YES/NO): NO